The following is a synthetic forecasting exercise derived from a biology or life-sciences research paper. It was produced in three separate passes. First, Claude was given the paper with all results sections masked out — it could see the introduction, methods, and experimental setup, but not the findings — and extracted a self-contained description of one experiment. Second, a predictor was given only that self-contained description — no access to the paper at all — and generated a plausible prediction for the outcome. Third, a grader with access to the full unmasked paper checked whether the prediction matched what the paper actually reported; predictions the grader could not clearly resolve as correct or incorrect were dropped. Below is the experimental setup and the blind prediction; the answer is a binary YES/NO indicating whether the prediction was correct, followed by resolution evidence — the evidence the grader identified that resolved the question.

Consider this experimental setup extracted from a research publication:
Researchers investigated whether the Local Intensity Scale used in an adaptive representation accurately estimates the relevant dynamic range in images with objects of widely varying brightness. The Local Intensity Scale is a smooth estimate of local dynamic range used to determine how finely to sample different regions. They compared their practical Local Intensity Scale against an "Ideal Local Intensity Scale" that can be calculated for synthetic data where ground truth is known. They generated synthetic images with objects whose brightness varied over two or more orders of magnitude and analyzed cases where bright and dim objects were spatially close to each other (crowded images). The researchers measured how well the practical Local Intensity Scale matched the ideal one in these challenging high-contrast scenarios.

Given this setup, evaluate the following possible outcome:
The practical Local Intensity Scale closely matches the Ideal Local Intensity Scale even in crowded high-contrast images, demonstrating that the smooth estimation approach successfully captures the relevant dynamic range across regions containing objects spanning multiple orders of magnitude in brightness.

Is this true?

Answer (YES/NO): NO